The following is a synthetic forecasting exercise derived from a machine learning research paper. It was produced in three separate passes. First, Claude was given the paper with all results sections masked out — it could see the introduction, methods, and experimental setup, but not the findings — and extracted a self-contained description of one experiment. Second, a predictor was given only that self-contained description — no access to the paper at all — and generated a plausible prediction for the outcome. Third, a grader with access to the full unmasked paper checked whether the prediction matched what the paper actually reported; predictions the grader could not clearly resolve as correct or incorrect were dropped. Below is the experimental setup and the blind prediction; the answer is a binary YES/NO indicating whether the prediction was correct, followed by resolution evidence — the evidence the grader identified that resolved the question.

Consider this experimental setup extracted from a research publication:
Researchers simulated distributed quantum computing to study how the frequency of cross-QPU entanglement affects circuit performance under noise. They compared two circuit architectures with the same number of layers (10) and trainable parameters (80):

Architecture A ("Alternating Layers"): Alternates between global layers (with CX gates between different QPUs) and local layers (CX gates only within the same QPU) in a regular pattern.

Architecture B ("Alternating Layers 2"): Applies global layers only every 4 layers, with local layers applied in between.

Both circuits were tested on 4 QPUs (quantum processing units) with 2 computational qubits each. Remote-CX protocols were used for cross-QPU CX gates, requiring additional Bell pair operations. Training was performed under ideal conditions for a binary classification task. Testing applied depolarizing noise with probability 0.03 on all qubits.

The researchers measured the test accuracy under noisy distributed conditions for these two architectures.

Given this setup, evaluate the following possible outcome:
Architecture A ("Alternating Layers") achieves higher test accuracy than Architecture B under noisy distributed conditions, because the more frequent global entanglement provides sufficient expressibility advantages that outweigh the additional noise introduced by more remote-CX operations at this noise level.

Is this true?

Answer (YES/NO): YES